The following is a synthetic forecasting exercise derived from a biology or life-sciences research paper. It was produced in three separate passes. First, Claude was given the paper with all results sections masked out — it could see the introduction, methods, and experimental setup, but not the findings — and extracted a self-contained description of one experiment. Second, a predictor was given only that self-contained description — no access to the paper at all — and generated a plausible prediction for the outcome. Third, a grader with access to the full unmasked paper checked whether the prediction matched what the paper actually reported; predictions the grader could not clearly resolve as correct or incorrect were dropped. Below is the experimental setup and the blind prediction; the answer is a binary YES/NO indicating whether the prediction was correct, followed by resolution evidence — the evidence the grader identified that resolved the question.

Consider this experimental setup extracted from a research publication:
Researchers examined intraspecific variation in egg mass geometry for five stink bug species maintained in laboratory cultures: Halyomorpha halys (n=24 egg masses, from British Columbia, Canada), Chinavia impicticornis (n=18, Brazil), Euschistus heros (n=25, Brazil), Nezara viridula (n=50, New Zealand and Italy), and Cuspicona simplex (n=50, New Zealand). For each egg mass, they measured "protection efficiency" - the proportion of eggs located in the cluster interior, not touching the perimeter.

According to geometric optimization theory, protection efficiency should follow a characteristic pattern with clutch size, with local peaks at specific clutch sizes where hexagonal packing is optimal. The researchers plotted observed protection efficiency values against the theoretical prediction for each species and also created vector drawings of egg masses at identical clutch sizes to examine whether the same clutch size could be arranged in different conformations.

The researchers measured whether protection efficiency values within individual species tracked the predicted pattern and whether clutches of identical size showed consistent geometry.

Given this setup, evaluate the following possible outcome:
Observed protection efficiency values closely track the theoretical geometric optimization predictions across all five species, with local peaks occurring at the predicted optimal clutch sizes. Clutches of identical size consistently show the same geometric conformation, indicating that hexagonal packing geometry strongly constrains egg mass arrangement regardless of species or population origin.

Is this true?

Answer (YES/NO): NO